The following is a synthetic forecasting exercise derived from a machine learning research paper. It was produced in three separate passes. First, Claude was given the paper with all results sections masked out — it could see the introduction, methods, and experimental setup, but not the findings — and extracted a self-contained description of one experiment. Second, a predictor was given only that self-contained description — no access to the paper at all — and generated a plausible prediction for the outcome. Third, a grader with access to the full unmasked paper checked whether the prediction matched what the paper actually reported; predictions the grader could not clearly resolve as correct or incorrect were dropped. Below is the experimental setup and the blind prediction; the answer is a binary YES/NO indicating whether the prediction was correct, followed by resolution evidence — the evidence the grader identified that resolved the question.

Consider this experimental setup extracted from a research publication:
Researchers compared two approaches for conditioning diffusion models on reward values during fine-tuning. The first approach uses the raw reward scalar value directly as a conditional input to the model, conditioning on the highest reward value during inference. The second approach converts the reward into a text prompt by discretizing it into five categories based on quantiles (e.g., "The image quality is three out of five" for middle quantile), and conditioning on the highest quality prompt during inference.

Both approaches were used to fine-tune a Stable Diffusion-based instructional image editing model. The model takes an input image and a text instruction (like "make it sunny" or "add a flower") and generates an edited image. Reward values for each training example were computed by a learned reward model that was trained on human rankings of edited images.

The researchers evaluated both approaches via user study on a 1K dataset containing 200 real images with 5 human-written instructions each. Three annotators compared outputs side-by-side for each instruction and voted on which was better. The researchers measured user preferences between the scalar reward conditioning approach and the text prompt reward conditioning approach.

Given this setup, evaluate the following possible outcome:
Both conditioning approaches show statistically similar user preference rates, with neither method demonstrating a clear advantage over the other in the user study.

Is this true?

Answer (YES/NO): NO